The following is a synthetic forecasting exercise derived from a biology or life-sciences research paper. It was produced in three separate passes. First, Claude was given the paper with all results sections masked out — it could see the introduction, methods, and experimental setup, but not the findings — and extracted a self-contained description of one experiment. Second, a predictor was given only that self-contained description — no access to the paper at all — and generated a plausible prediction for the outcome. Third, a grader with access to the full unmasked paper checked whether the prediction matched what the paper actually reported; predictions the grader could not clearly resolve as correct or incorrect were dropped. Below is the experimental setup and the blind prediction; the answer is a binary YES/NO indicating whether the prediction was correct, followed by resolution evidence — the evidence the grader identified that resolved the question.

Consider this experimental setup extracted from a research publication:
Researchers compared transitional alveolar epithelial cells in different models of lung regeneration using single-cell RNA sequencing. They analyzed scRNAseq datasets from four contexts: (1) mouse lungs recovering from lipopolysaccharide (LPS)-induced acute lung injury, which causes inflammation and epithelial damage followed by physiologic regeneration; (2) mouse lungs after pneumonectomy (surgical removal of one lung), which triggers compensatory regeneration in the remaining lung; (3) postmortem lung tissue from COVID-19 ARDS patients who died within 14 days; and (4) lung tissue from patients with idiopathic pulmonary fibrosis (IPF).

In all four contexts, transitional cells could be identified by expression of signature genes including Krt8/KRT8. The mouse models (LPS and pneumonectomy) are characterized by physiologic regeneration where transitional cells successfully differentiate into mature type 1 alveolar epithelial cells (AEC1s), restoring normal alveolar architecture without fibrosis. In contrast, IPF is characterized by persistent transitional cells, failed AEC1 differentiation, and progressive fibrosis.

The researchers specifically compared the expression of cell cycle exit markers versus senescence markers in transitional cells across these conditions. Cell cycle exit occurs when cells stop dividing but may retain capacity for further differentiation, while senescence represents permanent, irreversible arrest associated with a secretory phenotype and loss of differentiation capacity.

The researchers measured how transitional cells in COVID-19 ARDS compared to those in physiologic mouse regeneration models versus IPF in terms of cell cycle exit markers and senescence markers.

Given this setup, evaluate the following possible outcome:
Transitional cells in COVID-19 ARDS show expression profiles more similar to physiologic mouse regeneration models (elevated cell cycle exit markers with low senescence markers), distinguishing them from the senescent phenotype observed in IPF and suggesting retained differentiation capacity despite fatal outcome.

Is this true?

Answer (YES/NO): YES